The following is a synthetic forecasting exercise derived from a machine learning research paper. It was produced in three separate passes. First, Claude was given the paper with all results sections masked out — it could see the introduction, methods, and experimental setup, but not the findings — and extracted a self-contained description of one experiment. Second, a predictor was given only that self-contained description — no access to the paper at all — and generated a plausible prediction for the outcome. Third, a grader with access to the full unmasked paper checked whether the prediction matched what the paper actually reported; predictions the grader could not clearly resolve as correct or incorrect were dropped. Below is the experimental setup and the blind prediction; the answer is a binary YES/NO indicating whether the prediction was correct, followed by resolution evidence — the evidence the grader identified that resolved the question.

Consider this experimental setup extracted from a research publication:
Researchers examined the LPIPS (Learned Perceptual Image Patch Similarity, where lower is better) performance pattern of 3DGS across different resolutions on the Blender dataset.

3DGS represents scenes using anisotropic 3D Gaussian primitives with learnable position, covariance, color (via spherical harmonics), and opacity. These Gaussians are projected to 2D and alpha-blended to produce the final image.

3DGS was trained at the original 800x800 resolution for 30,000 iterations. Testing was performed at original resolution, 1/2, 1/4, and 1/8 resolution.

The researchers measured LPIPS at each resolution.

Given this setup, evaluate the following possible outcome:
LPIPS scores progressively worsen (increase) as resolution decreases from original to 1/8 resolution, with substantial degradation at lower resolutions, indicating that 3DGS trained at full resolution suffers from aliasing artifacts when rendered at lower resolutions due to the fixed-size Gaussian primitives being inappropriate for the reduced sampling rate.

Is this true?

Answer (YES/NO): NO